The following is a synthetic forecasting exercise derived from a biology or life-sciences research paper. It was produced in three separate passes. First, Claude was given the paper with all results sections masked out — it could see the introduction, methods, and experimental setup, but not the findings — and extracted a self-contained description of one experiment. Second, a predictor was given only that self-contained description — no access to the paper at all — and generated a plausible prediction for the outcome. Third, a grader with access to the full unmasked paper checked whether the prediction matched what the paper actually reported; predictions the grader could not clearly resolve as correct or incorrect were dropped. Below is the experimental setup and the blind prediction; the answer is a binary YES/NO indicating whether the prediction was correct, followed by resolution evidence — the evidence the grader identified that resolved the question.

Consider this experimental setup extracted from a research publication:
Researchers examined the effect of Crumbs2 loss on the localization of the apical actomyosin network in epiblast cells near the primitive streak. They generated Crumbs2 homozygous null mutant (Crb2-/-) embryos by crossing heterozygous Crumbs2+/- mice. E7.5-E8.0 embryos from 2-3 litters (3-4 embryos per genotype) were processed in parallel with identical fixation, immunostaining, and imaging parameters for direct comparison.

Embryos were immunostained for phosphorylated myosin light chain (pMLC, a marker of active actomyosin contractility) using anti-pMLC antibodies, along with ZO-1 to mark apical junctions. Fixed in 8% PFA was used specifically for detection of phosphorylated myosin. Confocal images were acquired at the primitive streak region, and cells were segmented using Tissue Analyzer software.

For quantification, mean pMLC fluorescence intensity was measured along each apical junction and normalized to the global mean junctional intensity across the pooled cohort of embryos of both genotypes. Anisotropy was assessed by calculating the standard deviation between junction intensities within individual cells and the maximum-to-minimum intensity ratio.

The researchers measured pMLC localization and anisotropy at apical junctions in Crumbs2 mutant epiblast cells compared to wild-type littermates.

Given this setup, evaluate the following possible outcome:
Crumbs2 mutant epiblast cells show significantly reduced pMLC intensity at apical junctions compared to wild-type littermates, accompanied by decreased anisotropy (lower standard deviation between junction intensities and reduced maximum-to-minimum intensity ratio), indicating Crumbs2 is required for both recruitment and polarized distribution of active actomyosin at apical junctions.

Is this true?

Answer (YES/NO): YES